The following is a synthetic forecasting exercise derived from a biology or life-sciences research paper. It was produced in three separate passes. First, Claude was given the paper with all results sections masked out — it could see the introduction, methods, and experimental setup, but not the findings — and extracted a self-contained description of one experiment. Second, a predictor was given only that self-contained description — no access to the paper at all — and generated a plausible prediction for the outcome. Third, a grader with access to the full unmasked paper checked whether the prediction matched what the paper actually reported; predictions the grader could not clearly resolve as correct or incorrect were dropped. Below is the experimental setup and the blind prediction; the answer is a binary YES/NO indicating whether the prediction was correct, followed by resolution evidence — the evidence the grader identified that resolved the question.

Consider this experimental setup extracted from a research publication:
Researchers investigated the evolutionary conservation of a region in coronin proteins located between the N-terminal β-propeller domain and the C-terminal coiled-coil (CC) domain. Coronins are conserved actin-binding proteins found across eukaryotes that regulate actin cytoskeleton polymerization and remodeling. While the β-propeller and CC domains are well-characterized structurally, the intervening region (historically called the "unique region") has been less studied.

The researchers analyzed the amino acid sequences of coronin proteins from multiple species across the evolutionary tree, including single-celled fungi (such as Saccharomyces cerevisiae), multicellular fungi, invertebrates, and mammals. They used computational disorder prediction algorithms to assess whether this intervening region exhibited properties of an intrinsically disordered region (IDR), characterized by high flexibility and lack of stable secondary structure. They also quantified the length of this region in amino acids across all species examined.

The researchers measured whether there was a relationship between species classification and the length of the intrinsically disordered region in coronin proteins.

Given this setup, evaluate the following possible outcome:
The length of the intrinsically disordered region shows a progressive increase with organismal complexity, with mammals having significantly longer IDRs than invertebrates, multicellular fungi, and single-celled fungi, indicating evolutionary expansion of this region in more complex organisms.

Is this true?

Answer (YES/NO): NO